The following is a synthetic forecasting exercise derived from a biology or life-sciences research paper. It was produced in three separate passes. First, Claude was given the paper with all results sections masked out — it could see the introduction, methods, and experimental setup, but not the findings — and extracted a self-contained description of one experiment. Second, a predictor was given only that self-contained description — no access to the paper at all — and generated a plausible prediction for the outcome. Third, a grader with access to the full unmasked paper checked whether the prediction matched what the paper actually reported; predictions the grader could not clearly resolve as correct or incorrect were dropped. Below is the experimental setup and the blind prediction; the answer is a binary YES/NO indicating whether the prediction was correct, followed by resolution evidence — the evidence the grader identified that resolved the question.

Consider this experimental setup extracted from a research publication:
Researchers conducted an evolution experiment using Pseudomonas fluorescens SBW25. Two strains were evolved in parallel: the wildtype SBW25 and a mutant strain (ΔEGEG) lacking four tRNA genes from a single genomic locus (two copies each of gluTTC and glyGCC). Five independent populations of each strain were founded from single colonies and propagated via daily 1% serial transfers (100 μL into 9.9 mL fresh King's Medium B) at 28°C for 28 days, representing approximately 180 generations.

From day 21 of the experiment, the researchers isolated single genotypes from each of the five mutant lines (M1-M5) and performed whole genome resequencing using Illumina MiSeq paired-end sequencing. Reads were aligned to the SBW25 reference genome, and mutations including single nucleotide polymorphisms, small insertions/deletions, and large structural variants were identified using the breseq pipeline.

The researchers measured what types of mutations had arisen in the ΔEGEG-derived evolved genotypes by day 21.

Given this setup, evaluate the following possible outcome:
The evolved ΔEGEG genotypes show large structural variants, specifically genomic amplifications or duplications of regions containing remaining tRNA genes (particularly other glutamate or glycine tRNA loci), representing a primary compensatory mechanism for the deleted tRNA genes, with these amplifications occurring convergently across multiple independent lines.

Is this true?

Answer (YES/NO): YES